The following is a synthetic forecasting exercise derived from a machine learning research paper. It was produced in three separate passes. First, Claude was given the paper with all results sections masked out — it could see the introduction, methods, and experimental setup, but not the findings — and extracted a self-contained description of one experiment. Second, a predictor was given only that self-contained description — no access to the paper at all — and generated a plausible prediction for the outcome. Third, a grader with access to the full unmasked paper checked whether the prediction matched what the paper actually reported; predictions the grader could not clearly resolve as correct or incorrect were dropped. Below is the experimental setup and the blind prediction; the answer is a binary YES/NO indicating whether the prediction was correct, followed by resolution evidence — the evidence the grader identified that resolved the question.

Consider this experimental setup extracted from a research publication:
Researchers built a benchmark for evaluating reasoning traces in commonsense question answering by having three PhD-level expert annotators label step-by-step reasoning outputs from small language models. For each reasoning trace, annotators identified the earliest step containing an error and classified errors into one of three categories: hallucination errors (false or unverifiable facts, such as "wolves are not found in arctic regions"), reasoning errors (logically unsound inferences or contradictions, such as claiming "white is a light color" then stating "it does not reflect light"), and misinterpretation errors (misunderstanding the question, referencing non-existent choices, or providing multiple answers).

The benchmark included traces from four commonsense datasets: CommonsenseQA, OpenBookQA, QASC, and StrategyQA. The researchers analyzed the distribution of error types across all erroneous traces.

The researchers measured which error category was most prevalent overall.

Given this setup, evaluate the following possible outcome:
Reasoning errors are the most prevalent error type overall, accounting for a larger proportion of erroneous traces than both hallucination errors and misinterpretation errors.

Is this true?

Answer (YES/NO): NO